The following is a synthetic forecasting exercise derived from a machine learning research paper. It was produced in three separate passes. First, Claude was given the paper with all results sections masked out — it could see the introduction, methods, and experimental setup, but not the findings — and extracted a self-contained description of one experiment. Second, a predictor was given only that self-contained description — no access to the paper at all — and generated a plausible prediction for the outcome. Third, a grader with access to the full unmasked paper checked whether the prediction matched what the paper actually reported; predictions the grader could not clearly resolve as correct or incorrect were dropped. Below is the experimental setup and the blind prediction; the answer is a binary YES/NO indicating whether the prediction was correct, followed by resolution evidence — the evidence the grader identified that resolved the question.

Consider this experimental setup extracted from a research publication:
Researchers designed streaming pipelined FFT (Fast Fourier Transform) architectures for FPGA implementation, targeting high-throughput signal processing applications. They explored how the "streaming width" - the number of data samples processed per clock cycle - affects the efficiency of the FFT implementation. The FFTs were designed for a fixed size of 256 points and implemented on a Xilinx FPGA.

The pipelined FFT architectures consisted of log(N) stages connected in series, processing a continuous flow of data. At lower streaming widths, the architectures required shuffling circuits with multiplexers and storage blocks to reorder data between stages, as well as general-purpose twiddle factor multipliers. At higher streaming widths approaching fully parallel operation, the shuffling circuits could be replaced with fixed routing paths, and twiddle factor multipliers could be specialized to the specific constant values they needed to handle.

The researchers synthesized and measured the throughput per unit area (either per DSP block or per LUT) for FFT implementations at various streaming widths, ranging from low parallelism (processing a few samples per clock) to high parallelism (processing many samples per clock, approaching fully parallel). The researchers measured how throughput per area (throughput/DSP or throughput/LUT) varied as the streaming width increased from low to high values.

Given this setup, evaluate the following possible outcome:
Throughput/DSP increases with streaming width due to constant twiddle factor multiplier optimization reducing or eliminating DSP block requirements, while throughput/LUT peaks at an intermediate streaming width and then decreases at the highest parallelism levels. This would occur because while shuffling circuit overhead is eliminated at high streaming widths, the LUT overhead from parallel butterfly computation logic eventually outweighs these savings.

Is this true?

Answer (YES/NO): NO